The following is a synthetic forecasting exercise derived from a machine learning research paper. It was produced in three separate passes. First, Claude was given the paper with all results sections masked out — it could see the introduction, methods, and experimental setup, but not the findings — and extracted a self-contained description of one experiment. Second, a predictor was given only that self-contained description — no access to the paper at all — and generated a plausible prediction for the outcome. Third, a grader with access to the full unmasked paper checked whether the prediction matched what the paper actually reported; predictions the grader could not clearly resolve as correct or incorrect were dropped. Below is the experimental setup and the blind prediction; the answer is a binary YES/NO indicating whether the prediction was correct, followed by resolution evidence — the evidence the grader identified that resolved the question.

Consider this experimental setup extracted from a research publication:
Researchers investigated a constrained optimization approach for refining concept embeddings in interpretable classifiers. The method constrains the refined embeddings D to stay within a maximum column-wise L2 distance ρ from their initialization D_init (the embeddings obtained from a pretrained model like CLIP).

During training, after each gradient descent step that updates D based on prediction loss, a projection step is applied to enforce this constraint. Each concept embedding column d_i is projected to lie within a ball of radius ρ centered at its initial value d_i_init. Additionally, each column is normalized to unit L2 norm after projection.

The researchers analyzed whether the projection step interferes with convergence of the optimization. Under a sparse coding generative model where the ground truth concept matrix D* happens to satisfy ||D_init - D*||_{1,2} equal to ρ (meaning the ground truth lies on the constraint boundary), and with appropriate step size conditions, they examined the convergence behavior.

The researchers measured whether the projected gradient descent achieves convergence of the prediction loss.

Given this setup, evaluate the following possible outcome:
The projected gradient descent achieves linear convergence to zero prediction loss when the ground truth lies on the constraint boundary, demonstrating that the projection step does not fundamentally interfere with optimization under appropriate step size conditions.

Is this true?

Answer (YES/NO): YES